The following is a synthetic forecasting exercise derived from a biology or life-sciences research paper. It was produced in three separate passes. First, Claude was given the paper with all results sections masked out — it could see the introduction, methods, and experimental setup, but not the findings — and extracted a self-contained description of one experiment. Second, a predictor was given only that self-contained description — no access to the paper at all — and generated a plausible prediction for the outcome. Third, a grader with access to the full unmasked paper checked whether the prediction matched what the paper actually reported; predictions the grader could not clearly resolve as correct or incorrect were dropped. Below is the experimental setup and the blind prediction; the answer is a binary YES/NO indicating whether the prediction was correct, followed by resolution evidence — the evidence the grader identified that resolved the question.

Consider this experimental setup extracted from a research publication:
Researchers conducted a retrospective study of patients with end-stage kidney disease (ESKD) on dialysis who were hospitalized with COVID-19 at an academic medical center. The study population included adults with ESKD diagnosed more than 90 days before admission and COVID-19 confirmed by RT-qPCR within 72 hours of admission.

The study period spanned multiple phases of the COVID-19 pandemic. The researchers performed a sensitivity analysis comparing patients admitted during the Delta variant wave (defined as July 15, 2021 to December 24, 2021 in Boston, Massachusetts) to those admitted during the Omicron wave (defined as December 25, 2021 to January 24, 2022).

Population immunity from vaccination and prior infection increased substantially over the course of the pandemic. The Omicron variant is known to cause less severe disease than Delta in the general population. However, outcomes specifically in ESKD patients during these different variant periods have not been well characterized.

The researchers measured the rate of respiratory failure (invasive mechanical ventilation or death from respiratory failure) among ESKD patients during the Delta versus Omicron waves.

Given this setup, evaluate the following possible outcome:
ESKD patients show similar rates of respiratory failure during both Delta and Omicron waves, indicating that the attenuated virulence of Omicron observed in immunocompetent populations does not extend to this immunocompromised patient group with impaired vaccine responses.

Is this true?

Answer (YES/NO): YES